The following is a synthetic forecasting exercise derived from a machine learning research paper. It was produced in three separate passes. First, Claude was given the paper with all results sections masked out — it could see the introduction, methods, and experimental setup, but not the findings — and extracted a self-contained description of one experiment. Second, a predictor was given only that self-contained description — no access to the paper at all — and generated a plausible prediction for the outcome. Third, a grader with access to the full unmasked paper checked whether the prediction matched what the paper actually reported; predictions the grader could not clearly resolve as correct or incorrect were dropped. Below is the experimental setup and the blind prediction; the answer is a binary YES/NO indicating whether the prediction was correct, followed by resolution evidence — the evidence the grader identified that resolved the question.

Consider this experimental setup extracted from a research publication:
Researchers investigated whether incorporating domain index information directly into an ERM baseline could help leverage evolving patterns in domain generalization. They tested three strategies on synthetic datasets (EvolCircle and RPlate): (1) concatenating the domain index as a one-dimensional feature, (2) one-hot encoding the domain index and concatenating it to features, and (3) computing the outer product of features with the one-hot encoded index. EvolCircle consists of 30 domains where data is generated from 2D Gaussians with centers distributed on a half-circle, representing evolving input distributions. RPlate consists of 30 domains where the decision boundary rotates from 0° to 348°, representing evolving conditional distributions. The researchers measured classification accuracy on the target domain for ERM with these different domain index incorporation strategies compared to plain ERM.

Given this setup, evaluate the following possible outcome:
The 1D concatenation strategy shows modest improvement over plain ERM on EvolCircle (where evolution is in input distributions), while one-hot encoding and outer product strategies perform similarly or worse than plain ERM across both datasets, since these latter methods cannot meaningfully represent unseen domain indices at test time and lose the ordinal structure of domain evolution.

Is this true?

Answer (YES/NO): NO